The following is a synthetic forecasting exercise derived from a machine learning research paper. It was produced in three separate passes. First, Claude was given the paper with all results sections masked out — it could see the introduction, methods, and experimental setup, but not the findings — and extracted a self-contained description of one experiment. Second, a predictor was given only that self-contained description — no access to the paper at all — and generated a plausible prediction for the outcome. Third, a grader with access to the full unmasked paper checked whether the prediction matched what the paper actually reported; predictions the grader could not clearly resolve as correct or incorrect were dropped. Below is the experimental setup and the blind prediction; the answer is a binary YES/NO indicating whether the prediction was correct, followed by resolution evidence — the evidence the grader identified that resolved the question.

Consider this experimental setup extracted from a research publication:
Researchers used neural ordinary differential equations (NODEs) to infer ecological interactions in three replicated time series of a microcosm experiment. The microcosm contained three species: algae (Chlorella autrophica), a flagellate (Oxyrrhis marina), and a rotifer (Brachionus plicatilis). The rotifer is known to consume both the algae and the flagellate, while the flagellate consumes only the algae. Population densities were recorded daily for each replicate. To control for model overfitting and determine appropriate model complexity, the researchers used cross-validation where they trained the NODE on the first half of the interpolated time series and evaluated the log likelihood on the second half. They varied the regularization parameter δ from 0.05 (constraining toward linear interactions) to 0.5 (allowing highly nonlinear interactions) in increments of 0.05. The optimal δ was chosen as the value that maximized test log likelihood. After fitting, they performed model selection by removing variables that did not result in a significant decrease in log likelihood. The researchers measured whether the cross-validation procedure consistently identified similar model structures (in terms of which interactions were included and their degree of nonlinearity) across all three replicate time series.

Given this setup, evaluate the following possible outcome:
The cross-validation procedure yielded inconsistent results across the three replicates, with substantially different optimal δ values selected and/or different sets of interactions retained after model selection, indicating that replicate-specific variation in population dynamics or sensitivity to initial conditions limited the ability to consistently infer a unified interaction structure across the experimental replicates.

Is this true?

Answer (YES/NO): YES